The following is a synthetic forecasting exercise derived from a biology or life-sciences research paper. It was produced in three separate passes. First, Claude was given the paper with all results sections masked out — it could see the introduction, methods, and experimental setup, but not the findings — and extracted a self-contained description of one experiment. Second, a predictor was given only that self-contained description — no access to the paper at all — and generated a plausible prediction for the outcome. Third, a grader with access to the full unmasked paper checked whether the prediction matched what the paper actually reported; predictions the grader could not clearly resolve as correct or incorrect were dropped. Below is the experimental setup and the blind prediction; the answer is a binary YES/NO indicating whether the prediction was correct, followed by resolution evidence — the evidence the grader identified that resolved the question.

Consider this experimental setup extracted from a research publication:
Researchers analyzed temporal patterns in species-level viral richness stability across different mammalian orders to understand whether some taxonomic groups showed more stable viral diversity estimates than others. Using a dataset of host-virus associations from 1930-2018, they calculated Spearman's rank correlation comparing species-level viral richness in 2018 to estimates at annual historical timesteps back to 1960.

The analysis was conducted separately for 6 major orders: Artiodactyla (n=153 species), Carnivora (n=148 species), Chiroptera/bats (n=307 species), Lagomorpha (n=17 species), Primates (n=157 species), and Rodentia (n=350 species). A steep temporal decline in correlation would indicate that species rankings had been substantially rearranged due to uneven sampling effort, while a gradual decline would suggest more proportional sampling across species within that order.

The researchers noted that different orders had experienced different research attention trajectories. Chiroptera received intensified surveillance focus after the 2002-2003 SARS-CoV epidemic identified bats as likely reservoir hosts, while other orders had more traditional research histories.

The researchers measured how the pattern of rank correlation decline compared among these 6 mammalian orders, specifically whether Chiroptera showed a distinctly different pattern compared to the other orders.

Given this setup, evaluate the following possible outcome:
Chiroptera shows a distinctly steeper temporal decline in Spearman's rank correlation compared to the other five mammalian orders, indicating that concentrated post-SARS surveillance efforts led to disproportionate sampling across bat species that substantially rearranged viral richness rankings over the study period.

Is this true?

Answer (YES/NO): YES